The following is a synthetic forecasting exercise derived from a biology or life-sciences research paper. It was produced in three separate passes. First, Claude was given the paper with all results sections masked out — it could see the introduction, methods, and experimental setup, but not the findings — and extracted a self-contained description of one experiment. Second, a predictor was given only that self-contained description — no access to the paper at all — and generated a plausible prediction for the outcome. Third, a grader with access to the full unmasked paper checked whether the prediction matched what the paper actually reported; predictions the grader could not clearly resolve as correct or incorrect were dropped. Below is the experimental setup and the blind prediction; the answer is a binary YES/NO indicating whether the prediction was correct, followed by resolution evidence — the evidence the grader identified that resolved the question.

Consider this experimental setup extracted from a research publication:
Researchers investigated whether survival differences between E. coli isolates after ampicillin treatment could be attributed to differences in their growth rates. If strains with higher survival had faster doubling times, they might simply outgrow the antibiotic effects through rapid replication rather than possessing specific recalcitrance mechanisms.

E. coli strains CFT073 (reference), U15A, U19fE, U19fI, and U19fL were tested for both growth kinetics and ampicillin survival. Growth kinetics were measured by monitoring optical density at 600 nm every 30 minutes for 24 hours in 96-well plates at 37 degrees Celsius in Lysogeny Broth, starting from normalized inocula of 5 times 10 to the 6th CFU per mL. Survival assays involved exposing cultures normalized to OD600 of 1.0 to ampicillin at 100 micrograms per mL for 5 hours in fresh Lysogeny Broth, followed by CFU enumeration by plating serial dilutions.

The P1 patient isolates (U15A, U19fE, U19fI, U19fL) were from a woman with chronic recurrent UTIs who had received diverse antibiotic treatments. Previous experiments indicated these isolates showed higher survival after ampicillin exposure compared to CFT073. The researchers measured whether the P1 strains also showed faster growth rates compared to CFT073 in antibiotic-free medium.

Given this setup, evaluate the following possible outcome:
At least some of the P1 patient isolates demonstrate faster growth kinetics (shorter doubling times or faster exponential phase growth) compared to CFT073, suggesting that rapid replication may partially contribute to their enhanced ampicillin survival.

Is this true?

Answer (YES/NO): NO